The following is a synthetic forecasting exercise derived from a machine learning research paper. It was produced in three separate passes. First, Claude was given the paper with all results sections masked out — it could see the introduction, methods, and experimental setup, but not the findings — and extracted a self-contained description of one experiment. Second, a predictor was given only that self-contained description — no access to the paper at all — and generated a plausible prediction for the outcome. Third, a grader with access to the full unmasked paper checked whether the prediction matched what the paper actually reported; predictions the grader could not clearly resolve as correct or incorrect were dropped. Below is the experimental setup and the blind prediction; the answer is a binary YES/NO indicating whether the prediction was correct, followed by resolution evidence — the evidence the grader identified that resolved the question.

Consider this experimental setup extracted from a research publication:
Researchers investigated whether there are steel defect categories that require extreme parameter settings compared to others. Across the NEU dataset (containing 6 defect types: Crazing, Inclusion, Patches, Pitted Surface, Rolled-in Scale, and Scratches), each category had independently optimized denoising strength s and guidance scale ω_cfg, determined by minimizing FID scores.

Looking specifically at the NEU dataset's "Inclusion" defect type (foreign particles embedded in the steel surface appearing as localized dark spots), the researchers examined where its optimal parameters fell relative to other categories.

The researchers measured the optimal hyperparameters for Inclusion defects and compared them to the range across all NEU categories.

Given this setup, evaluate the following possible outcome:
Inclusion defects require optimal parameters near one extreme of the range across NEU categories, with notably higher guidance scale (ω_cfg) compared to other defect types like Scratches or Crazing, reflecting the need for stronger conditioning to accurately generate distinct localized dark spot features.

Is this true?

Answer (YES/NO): YES